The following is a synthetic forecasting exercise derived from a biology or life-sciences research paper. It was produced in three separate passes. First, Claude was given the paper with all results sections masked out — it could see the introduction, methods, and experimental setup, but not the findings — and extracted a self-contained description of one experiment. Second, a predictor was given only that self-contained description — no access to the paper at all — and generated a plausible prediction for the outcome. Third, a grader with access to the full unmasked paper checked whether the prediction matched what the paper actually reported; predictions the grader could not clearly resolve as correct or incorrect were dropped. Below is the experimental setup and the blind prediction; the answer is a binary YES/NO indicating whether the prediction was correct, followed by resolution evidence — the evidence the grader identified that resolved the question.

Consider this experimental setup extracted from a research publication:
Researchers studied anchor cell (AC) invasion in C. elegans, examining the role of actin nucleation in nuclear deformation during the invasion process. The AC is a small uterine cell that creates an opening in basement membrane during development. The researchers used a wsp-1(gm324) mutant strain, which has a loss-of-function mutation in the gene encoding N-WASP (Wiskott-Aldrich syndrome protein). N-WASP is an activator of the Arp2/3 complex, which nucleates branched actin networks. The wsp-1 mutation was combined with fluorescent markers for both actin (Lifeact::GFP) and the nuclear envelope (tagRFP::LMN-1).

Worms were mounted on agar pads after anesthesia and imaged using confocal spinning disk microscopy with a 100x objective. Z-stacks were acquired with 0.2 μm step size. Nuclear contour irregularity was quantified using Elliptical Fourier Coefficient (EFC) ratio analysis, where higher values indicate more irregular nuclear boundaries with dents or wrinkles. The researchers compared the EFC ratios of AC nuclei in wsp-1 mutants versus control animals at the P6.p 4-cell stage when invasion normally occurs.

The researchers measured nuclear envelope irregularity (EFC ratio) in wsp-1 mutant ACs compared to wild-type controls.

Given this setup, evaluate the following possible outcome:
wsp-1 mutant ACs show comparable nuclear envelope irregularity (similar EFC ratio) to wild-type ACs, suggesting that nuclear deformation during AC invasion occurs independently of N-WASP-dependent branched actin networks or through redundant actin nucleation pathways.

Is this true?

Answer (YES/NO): NO